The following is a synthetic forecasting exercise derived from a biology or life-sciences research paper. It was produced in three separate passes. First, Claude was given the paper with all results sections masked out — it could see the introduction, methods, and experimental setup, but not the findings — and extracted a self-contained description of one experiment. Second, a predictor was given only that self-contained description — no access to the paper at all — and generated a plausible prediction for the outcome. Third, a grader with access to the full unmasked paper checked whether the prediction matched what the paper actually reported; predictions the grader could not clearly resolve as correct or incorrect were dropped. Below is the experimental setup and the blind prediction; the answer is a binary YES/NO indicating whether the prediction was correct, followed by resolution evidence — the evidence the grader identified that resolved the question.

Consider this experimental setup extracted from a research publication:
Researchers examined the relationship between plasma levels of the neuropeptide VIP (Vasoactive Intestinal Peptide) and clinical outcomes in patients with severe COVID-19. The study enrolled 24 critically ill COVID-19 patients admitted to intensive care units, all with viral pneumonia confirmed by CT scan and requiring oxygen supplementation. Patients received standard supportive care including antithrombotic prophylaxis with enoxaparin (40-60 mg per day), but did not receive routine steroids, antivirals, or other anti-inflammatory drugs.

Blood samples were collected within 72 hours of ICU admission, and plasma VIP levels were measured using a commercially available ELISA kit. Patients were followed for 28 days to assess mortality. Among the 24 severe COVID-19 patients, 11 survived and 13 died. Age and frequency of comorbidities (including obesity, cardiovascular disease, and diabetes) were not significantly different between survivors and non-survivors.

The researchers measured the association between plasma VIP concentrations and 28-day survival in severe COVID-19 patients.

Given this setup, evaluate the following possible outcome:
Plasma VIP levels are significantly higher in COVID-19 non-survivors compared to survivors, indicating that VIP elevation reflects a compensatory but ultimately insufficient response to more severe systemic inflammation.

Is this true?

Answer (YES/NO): NO